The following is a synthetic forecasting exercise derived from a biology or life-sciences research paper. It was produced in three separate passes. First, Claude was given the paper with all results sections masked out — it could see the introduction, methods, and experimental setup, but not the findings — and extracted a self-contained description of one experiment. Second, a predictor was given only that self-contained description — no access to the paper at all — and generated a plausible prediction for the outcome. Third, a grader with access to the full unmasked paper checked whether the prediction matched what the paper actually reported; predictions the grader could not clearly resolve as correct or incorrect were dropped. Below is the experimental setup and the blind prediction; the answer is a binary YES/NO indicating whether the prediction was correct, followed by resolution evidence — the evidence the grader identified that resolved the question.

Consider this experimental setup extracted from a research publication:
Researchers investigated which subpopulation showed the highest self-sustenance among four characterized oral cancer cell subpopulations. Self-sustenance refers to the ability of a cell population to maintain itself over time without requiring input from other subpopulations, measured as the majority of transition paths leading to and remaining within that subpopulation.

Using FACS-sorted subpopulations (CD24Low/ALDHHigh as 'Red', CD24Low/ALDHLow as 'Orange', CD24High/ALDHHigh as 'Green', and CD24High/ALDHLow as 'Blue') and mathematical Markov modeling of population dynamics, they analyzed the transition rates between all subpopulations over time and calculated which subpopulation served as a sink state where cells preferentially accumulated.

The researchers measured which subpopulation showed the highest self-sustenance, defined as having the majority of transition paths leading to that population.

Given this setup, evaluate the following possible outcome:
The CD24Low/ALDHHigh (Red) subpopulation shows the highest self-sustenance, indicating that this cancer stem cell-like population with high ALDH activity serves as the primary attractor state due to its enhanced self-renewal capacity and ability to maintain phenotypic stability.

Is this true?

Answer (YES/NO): NO